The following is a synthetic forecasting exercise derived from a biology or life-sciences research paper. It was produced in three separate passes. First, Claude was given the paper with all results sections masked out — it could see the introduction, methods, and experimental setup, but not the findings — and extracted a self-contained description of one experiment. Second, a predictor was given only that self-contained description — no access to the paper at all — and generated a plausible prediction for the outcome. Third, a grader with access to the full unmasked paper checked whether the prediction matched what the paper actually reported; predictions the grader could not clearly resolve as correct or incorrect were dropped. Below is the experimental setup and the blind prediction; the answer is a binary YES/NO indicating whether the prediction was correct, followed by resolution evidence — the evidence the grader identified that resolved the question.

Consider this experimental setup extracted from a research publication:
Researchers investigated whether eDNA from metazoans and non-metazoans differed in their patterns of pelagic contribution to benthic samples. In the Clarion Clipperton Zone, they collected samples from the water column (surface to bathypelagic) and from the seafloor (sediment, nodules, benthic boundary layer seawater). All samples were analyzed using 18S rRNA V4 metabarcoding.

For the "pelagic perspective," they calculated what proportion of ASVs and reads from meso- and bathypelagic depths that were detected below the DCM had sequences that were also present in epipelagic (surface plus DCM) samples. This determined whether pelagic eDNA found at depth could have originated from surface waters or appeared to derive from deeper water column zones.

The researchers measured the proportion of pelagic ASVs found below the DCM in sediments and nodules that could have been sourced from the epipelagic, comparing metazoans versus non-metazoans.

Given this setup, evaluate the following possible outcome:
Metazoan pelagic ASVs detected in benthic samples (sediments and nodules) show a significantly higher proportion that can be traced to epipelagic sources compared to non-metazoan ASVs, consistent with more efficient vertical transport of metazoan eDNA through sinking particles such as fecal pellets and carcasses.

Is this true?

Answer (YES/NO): YES